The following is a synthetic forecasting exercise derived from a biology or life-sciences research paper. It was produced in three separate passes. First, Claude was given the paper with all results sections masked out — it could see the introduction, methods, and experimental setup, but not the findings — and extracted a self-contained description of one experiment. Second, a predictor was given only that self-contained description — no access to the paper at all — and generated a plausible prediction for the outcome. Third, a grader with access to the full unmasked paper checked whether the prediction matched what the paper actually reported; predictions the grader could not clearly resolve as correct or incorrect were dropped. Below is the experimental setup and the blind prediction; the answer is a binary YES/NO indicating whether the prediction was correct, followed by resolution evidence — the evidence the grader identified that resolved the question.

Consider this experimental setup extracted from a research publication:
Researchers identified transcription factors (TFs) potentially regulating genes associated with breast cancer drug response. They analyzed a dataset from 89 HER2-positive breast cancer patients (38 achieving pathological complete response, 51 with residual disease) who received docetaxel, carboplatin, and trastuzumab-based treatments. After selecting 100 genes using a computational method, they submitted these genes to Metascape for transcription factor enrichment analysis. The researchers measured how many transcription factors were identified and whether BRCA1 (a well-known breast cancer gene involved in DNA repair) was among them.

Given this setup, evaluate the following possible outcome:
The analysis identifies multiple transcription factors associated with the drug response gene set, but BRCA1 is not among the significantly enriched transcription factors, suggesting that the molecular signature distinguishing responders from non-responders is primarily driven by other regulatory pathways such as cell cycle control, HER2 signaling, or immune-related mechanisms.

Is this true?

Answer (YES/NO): NO